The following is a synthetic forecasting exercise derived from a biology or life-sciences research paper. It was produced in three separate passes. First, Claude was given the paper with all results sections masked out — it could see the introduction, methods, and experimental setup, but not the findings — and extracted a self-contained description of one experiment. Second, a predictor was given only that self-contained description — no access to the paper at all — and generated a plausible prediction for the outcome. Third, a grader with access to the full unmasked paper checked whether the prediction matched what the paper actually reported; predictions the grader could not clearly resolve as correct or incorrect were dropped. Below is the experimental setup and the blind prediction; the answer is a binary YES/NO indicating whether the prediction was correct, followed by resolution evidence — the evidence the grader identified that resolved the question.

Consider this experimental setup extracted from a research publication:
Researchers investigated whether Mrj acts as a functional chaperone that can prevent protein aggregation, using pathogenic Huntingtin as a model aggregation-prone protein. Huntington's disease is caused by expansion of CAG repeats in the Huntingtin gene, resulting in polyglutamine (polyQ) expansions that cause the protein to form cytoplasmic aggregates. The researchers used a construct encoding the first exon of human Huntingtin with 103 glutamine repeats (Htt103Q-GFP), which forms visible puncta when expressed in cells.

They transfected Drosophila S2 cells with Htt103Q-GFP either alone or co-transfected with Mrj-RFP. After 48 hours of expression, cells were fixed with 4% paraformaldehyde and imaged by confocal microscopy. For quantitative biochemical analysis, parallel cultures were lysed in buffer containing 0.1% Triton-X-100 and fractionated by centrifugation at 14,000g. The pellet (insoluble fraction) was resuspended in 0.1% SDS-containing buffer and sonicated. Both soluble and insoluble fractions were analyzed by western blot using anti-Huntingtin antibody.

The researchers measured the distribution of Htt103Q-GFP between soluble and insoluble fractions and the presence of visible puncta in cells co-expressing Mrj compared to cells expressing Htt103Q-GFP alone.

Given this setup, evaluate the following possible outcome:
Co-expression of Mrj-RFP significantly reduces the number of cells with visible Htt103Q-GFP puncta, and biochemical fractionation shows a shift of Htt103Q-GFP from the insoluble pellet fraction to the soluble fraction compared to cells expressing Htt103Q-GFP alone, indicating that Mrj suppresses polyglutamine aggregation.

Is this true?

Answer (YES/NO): NO